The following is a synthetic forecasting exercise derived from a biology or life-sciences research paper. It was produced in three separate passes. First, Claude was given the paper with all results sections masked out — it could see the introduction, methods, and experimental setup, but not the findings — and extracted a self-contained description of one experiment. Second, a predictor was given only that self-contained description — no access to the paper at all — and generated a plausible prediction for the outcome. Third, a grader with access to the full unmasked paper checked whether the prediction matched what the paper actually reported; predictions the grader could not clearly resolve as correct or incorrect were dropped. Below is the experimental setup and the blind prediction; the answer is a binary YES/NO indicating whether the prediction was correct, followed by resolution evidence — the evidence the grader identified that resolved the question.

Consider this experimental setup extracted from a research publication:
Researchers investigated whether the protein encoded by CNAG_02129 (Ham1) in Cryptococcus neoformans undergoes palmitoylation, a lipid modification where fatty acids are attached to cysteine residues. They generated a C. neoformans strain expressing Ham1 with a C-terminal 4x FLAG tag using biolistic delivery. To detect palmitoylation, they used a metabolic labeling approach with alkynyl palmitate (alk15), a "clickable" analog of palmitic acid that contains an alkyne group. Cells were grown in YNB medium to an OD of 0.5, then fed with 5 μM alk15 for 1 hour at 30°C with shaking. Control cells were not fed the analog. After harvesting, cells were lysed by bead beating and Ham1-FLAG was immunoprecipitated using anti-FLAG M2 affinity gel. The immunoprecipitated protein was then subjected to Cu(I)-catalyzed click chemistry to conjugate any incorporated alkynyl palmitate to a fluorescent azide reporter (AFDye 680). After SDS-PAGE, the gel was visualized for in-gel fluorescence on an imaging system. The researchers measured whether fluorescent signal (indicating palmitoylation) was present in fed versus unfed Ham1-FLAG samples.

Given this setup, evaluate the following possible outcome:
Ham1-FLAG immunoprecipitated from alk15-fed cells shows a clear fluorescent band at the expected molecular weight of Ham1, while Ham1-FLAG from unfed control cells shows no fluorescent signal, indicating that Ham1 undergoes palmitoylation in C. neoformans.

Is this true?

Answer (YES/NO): YES